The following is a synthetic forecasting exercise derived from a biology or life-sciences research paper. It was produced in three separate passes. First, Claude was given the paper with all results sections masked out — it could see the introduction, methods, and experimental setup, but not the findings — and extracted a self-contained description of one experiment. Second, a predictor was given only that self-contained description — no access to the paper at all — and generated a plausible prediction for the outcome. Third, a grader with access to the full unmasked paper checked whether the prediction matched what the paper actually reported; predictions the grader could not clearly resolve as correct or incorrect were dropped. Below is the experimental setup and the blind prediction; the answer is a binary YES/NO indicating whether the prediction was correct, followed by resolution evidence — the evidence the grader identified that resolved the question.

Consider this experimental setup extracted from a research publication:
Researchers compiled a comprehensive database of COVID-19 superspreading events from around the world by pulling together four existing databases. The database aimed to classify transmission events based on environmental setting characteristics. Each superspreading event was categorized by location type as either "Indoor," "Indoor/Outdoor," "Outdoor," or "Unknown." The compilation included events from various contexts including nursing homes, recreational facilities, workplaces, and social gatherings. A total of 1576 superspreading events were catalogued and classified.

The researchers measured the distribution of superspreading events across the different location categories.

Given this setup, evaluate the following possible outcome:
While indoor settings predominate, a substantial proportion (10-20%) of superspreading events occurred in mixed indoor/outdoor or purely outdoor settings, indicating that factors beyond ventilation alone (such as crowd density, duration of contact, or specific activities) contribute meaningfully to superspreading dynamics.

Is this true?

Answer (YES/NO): NO